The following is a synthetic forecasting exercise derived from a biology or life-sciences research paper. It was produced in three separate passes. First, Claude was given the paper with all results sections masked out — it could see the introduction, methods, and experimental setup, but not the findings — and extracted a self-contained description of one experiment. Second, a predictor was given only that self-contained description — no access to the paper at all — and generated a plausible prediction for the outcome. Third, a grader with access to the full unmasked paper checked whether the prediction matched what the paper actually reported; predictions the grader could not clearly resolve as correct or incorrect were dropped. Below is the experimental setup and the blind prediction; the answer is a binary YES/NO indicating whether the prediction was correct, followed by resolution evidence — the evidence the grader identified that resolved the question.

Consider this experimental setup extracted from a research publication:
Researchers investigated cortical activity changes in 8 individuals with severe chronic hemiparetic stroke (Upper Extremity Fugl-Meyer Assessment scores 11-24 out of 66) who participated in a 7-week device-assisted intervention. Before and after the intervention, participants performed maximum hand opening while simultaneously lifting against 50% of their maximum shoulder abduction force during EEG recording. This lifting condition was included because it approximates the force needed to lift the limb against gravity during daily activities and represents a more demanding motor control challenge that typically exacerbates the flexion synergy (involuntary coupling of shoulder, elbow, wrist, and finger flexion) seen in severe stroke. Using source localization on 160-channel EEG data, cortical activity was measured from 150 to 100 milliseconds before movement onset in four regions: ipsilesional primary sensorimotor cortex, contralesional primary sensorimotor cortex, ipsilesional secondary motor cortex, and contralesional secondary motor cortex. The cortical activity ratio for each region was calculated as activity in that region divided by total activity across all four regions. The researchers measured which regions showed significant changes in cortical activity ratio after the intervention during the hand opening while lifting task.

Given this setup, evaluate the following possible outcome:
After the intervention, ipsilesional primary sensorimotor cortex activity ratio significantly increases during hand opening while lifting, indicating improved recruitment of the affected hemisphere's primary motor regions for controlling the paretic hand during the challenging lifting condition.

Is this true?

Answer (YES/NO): YES